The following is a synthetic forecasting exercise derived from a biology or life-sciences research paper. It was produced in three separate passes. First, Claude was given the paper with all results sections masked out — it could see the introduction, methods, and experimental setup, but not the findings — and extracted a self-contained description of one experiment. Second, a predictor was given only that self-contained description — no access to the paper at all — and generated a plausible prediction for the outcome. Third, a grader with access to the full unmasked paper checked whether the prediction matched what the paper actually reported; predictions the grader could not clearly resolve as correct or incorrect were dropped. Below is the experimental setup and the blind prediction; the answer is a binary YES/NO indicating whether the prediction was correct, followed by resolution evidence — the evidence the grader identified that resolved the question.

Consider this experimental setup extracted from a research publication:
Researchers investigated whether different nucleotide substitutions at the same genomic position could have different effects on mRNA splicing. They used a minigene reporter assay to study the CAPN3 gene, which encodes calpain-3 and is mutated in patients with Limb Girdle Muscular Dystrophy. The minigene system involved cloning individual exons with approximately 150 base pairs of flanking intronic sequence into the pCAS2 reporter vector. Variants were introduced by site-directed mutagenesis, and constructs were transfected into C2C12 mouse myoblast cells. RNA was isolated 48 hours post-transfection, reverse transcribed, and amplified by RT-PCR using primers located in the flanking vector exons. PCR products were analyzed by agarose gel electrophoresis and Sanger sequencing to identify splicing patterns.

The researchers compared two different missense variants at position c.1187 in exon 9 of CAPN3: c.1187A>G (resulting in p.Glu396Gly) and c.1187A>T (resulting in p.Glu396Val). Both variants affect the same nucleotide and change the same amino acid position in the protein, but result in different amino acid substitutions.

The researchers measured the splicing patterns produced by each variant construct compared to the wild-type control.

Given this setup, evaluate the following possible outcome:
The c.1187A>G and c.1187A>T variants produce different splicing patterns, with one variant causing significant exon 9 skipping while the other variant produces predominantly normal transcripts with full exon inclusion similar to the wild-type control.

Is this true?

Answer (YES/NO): NO